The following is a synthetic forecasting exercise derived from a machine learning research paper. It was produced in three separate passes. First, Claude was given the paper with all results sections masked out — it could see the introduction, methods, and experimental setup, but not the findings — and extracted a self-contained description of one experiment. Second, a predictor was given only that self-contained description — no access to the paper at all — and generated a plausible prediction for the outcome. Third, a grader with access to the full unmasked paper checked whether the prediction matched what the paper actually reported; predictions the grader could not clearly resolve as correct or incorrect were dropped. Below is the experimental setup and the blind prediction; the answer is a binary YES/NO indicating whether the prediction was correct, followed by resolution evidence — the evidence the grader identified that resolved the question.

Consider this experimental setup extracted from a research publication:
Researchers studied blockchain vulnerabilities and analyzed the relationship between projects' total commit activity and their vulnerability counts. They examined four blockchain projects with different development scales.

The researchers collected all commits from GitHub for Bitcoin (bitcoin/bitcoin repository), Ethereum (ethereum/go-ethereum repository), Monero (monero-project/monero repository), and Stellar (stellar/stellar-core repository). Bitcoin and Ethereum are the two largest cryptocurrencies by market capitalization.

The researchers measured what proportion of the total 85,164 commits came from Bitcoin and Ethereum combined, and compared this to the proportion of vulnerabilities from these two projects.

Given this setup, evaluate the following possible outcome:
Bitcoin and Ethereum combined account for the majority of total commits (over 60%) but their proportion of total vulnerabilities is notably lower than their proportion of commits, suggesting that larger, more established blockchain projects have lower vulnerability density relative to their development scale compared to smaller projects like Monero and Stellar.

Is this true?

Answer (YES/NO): NO